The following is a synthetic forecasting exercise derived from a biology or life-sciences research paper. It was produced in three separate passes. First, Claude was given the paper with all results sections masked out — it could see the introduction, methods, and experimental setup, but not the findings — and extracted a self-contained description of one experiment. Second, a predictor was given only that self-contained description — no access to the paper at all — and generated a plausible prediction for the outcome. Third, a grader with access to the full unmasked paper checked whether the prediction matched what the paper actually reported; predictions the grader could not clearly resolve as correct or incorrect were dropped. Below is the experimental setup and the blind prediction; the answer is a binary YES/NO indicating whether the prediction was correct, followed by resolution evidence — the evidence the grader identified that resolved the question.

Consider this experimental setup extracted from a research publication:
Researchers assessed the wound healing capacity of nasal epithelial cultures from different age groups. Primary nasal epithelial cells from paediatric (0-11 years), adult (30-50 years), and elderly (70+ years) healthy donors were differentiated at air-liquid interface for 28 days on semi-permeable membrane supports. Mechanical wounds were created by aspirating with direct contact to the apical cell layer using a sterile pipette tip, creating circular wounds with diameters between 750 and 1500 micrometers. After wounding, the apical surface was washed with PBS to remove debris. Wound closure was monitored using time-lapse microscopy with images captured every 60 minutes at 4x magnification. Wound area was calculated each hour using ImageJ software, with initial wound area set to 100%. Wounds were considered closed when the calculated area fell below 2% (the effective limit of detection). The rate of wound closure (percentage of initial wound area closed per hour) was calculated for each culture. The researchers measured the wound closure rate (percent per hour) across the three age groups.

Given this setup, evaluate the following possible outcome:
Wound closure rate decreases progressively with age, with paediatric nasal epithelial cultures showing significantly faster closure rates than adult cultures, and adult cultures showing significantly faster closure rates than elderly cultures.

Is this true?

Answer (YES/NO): NO